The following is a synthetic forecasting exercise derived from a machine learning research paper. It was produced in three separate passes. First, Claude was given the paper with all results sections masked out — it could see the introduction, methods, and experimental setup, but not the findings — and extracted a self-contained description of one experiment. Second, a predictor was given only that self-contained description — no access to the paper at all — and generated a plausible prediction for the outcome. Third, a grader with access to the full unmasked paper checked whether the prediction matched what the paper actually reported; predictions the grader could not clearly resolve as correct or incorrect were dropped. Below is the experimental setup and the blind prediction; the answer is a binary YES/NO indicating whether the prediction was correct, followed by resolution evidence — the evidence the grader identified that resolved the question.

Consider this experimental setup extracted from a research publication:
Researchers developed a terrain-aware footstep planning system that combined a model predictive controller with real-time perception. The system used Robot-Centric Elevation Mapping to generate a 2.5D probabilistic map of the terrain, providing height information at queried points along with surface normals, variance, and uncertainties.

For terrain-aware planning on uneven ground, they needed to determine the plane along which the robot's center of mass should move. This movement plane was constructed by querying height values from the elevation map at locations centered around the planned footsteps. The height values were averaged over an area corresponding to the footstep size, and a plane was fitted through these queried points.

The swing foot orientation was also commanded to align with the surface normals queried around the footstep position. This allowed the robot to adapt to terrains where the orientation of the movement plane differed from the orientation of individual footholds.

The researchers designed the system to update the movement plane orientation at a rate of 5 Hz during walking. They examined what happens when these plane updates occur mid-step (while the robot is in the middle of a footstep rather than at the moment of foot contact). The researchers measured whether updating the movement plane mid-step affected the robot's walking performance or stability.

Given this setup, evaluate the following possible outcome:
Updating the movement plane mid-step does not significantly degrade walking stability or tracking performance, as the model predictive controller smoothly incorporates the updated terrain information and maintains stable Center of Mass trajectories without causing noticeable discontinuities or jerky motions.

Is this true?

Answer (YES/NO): YES